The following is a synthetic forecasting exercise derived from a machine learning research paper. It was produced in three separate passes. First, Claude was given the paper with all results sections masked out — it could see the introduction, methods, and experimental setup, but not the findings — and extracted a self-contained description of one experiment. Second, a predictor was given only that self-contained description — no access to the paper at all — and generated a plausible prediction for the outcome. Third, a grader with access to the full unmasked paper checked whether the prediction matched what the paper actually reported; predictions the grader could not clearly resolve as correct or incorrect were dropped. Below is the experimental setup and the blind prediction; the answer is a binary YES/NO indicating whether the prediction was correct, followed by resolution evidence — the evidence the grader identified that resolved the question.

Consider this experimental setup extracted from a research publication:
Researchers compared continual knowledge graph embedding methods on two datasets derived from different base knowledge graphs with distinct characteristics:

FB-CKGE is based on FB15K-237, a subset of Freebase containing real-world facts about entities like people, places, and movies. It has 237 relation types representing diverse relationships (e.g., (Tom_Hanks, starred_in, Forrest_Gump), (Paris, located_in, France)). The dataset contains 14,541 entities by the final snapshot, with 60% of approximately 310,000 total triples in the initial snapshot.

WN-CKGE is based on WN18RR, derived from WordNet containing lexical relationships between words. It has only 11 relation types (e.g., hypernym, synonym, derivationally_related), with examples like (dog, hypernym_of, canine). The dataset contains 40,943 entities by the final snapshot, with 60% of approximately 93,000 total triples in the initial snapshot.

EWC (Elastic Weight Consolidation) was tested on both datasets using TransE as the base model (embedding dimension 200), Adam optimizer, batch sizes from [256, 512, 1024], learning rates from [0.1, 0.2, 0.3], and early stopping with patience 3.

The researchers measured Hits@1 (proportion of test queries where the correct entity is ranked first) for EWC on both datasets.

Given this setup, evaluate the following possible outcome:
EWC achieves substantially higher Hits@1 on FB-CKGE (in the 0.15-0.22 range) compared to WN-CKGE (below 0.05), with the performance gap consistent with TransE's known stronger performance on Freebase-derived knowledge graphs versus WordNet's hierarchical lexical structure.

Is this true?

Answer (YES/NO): NO